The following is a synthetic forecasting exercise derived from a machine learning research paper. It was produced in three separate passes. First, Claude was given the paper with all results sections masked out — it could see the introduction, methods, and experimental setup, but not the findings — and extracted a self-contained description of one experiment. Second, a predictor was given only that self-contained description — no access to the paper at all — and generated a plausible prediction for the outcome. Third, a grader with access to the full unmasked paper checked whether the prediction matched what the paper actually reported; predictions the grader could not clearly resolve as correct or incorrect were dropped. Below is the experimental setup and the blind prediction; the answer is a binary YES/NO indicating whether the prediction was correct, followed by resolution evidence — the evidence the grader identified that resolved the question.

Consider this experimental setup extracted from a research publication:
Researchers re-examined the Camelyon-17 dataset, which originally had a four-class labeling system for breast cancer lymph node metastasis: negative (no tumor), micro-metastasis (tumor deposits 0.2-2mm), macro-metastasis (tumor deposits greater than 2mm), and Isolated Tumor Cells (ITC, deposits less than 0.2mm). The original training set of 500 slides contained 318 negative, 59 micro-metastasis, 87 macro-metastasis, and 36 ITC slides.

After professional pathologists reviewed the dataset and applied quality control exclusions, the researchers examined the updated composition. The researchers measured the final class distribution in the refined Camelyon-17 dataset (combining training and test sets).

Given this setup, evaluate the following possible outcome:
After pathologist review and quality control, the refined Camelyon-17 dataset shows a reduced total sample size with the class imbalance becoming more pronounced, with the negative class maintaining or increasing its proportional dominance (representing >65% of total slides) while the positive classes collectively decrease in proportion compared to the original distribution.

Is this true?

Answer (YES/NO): YES